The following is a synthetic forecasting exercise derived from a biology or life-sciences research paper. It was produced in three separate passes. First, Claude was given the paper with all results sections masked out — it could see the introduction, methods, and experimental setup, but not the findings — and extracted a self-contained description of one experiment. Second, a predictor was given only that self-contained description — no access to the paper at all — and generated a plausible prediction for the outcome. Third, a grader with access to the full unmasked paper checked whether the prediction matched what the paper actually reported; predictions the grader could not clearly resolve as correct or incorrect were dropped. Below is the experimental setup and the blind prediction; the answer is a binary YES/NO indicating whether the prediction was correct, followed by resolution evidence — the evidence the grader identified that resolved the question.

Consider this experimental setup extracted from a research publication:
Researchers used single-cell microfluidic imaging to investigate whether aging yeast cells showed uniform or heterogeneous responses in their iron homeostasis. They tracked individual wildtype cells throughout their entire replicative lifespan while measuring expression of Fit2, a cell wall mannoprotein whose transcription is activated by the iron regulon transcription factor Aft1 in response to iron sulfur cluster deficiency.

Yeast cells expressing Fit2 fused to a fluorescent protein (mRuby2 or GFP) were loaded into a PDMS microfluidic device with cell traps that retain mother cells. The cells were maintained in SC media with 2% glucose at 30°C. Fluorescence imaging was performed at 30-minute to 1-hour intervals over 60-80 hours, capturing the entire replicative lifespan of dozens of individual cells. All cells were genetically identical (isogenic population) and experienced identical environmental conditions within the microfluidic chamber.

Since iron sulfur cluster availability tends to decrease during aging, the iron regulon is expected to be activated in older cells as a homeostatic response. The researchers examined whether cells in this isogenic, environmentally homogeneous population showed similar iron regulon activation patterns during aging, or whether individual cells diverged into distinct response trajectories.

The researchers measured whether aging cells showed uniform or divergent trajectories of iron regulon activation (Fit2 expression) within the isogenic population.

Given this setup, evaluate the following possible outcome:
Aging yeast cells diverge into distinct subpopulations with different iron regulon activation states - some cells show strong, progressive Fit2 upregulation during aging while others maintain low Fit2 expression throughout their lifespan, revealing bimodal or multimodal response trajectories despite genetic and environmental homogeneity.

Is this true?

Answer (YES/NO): YES